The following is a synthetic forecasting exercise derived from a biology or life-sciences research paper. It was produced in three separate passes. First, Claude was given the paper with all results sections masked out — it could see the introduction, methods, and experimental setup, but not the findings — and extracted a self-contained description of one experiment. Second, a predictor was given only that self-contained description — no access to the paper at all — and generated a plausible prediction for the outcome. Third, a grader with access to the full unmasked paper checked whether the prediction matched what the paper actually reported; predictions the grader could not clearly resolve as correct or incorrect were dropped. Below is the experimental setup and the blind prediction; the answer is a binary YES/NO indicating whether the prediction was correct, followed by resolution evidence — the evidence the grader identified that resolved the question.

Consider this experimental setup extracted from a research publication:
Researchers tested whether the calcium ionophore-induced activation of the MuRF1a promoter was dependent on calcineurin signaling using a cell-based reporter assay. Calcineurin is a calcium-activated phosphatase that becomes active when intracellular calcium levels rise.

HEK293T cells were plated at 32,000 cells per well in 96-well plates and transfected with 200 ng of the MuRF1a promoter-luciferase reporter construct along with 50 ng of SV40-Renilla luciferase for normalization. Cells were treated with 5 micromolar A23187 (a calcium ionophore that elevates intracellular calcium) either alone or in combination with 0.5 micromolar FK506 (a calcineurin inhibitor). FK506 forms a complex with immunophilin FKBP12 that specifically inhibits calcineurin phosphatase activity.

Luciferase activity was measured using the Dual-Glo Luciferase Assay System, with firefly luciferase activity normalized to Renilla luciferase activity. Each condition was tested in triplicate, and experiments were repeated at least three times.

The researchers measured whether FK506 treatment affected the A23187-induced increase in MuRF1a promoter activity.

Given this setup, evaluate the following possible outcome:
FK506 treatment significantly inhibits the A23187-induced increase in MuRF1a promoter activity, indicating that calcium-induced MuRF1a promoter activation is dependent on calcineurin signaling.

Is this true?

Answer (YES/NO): YES